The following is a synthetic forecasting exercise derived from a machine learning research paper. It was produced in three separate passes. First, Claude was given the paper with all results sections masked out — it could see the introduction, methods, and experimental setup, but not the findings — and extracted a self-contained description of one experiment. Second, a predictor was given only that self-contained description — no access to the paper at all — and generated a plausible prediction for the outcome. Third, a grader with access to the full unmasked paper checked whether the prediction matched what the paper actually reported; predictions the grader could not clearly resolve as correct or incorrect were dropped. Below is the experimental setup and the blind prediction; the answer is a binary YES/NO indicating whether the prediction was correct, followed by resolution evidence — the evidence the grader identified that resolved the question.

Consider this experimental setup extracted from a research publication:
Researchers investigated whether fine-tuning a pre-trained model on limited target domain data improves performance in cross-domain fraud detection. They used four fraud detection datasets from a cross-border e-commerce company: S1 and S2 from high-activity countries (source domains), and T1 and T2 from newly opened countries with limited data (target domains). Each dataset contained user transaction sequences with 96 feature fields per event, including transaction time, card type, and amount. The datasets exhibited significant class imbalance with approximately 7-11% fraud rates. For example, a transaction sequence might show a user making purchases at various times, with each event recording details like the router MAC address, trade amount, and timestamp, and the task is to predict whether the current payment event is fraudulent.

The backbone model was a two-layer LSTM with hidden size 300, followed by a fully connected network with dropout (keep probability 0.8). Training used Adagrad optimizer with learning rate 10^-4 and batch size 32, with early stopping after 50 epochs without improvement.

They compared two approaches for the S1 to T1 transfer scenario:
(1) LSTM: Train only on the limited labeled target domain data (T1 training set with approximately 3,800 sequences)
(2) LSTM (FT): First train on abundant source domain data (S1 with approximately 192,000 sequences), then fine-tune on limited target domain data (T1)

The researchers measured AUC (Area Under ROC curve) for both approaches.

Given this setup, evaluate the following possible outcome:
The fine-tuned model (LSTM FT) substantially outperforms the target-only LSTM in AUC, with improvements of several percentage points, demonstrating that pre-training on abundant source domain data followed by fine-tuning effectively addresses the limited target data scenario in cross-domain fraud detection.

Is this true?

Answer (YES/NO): NO